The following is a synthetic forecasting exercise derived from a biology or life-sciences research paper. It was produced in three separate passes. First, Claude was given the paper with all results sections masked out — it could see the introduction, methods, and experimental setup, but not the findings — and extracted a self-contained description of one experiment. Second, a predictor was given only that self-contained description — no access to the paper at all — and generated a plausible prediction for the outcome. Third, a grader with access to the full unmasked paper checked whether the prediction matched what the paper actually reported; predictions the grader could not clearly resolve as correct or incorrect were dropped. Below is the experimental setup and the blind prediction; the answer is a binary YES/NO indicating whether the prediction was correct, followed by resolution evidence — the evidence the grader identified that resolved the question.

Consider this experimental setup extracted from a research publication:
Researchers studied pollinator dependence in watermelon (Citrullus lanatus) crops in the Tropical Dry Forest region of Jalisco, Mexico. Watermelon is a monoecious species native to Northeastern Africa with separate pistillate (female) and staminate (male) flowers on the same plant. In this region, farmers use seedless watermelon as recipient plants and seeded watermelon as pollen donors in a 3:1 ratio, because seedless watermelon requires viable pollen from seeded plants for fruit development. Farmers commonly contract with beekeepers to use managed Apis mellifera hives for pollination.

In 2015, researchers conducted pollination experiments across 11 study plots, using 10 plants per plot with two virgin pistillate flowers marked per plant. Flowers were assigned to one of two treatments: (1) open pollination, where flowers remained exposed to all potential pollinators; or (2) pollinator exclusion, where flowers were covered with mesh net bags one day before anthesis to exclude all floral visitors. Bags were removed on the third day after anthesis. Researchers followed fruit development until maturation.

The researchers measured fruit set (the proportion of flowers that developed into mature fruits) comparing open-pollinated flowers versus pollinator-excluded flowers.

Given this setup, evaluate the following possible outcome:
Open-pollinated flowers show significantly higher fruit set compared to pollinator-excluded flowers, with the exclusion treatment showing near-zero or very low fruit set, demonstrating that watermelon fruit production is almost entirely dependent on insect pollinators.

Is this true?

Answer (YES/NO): YES